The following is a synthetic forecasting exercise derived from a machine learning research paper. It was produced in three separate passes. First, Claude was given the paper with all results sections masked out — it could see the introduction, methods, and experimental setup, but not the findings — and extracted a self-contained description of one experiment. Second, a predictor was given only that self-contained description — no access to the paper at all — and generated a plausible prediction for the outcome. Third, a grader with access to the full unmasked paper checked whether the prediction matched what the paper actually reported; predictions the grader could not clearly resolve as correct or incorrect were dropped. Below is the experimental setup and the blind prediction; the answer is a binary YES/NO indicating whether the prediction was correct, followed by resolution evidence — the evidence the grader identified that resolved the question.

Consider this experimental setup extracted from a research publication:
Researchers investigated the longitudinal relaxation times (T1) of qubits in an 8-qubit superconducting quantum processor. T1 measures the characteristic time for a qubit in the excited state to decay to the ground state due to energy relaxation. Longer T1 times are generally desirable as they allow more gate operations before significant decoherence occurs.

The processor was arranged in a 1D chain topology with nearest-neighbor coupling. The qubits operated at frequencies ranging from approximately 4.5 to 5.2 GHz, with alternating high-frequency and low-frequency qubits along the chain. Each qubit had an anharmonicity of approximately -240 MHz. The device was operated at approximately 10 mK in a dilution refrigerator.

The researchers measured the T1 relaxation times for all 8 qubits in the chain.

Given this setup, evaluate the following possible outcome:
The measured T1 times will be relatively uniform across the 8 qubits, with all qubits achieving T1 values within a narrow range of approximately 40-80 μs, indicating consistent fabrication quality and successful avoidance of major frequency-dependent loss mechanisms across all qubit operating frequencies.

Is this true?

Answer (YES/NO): NO